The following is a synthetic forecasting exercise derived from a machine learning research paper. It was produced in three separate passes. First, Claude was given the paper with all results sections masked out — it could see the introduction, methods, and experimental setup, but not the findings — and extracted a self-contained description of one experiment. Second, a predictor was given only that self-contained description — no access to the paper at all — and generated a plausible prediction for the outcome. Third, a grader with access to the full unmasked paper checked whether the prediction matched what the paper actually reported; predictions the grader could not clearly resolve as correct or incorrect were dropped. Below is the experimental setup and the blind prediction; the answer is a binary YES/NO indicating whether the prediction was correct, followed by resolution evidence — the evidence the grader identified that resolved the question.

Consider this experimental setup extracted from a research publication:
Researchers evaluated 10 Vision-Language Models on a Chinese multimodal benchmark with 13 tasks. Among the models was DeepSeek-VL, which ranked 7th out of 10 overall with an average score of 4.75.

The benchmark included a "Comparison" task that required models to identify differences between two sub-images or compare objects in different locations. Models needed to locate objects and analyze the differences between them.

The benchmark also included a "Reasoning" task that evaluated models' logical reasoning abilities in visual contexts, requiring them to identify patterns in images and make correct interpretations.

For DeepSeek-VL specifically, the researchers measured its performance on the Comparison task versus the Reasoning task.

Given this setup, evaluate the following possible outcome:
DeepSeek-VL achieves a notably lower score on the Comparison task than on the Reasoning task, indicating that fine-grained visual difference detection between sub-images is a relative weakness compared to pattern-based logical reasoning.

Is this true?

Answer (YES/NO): NO